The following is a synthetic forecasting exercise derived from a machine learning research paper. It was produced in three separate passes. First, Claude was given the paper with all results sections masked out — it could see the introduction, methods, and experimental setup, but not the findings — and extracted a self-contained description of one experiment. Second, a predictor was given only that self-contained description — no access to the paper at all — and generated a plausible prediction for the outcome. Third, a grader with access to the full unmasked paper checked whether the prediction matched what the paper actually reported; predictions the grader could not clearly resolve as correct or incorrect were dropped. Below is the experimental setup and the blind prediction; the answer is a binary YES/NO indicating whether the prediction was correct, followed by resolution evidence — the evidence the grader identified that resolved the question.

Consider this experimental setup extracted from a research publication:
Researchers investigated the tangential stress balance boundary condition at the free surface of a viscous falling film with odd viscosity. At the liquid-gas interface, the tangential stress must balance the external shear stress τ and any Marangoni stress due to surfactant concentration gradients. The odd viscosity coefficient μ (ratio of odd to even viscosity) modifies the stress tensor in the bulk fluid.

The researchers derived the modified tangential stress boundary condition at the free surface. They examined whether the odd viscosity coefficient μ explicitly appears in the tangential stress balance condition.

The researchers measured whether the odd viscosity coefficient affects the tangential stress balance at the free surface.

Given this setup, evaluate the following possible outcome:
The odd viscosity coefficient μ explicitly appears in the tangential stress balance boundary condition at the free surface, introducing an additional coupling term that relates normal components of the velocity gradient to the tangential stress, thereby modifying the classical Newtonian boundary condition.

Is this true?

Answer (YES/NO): YES